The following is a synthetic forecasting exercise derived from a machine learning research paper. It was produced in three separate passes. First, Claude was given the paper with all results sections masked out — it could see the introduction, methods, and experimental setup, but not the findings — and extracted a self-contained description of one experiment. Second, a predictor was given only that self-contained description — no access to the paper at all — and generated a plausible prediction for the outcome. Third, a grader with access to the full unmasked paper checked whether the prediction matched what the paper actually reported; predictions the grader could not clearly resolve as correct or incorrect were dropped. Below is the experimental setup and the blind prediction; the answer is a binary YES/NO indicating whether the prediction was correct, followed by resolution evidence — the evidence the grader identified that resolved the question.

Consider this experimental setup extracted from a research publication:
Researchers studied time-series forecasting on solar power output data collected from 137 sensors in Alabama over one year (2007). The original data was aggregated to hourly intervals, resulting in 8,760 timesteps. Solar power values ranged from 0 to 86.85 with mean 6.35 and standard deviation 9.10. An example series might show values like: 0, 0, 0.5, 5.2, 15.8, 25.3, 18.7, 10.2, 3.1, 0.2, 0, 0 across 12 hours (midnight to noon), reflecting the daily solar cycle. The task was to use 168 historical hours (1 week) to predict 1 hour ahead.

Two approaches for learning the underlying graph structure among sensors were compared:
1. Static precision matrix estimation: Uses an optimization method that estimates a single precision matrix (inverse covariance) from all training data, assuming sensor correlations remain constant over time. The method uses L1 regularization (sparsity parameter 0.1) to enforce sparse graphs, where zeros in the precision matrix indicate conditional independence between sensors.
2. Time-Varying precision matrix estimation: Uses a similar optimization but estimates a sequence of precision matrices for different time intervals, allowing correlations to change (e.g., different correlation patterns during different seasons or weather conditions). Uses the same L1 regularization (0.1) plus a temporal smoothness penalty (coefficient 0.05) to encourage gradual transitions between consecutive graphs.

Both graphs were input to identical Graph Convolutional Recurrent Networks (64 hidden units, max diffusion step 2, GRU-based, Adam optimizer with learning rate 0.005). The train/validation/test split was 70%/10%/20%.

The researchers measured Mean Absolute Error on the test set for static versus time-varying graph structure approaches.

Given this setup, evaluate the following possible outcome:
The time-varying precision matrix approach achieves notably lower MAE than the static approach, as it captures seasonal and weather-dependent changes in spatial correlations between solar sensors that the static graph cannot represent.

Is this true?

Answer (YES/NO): YES